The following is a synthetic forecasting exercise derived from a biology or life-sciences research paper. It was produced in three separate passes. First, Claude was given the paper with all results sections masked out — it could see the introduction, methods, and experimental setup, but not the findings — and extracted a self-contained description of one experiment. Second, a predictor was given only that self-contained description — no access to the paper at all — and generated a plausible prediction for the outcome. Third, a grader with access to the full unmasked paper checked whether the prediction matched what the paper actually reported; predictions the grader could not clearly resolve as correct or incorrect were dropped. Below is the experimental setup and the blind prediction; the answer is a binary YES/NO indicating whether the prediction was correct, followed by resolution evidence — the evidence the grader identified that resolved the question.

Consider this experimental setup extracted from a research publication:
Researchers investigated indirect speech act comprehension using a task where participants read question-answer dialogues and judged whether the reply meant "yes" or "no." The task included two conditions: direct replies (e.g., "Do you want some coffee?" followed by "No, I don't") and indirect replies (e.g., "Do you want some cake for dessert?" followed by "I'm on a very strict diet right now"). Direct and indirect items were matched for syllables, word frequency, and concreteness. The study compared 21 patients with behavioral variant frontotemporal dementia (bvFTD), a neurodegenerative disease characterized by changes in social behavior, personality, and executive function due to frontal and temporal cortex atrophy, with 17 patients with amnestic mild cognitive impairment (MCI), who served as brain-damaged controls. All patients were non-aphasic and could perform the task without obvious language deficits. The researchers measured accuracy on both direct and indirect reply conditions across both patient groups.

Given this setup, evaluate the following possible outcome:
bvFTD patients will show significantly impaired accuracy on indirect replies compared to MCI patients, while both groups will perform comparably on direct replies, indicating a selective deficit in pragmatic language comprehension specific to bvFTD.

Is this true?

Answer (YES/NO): YES